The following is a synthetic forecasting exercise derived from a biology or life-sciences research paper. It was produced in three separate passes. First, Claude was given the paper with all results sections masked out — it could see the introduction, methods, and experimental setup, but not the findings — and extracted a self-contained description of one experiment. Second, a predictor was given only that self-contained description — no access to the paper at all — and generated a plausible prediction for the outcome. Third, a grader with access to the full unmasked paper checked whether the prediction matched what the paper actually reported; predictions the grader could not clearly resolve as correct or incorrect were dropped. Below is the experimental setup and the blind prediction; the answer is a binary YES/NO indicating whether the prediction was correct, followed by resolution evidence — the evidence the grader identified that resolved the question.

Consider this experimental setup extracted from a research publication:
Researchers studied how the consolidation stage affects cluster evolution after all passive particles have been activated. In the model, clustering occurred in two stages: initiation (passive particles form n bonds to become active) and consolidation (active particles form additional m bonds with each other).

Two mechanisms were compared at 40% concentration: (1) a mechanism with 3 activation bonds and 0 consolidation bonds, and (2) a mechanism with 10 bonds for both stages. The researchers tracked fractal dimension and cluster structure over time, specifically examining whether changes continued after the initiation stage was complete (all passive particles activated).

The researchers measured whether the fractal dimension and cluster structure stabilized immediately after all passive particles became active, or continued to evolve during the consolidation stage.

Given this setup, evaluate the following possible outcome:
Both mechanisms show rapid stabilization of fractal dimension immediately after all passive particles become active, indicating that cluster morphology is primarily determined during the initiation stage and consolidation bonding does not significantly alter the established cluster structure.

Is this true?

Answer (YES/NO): NO